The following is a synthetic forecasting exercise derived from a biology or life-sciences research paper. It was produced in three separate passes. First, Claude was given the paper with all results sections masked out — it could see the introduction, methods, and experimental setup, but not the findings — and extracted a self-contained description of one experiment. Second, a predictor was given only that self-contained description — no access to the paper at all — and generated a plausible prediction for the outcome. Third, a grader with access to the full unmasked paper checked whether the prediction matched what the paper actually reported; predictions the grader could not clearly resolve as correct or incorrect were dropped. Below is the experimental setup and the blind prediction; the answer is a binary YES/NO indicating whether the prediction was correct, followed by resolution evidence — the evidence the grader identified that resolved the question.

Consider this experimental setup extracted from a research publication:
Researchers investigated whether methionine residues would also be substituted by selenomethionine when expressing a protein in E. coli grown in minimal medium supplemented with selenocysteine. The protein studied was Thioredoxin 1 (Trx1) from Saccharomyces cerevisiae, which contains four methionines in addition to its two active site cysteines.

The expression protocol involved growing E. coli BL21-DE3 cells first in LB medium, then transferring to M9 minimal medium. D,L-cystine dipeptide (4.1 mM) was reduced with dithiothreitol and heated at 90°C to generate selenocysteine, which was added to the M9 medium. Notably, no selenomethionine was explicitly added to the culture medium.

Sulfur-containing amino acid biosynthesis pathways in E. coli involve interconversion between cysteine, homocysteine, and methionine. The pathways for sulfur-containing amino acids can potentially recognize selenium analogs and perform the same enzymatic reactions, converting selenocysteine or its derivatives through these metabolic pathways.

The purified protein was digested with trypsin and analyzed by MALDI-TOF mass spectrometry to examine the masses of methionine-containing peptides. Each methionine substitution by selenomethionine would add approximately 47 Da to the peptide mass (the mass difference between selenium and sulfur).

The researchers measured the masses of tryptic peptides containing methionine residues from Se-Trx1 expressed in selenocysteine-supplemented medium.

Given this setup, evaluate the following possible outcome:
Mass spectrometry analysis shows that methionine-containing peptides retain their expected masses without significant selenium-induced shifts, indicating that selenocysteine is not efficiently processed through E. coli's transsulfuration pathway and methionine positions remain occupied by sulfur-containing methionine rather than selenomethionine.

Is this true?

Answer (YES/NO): NO